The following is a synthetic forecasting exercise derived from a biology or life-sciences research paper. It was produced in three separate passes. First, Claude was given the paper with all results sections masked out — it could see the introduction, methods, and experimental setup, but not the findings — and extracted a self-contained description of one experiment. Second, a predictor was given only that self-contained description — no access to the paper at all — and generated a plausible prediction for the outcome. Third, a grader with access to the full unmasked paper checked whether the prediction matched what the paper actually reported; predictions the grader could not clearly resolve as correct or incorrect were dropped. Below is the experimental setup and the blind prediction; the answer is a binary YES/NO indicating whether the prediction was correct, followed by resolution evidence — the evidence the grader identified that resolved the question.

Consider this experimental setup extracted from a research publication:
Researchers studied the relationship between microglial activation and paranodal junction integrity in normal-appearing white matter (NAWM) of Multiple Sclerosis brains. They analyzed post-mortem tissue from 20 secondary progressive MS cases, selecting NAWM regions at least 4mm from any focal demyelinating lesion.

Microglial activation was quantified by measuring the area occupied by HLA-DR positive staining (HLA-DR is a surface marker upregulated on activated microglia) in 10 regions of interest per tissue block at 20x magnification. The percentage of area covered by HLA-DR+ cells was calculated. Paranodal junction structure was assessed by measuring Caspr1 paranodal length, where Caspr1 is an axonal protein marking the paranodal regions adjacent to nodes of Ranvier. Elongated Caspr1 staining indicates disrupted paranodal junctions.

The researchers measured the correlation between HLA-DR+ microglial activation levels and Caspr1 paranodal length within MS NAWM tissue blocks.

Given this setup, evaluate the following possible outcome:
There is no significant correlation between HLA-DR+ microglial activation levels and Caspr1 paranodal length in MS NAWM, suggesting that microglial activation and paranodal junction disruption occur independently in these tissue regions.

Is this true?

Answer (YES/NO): NO